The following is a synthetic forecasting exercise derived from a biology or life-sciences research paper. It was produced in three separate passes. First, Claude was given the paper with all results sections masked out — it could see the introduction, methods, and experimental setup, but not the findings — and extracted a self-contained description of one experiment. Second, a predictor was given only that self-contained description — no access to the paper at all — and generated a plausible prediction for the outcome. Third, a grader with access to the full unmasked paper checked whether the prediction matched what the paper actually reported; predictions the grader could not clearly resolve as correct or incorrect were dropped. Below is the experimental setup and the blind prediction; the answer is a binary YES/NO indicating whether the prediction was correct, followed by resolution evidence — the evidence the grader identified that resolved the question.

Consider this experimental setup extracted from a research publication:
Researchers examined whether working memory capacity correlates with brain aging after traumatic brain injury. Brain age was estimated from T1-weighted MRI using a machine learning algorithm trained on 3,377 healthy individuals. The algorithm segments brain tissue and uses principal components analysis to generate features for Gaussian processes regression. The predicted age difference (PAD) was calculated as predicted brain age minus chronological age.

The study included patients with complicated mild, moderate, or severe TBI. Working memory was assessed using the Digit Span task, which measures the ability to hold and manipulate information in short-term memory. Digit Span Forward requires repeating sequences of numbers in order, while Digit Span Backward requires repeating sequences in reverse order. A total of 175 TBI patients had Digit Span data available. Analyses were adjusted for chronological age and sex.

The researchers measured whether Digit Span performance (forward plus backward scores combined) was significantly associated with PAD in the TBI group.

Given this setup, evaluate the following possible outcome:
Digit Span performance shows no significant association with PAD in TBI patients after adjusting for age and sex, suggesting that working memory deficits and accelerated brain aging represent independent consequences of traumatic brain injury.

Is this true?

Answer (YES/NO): YES